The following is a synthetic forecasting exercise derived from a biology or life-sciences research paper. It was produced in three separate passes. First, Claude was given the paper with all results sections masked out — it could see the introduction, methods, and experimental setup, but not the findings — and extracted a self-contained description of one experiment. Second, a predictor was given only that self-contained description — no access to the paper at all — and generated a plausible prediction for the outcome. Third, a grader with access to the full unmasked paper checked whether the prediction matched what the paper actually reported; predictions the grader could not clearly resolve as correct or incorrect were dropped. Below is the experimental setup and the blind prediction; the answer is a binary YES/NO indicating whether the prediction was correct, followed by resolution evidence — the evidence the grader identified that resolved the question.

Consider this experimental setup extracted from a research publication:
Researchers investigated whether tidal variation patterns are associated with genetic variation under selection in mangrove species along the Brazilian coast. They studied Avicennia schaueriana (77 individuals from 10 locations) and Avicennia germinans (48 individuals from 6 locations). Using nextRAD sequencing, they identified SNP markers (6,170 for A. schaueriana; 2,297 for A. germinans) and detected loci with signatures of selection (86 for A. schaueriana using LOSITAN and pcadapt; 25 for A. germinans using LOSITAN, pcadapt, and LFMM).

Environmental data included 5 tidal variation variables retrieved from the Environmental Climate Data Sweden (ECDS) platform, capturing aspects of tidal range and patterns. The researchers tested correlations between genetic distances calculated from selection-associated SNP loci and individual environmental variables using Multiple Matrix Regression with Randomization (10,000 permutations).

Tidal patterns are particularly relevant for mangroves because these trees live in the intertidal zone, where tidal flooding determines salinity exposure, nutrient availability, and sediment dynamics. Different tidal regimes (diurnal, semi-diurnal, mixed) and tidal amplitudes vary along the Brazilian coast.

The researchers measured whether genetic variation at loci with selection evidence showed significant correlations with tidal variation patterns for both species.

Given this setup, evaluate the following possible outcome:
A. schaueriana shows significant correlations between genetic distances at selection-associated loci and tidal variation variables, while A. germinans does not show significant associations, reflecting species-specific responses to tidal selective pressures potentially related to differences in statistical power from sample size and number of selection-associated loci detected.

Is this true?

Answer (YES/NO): NO